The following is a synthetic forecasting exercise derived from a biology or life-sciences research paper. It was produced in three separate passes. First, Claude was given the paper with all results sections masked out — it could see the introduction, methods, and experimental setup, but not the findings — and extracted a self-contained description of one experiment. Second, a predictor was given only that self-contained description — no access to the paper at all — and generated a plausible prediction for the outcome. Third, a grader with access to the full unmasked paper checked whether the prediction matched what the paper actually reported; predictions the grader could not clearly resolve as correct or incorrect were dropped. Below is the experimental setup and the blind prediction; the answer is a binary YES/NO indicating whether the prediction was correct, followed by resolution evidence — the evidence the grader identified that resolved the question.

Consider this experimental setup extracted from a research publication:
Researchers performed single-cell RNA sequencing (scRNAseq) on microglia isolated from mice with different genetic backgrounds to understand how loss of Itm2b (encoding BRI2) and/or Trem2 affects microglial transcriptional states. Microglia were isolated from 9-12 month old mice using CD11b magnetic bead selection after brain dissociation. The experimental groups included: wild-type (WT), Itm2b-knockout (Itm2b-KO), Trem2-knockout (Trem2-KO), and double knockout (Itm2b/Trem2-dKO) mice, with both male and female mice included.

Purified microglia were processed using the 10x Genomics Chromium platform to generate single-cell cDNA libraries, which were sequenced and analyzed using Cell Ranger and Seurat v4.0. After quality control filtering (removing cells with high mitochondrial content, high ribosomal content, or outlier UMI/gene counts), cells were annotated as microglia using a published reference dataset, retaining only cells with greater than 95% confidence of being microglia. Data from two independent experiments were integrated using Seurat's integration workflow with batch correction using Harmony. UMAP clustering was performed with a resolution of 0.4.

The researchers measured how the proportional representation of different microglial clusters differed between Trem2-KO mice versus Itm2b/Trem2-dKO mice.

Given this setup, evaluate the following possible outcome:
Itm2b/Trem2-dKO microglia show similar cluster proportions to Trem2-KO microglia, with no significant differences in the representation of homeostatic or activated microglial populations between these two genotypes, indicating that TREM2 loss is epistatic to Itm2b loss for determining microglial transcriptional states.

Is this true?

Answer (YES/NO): YES